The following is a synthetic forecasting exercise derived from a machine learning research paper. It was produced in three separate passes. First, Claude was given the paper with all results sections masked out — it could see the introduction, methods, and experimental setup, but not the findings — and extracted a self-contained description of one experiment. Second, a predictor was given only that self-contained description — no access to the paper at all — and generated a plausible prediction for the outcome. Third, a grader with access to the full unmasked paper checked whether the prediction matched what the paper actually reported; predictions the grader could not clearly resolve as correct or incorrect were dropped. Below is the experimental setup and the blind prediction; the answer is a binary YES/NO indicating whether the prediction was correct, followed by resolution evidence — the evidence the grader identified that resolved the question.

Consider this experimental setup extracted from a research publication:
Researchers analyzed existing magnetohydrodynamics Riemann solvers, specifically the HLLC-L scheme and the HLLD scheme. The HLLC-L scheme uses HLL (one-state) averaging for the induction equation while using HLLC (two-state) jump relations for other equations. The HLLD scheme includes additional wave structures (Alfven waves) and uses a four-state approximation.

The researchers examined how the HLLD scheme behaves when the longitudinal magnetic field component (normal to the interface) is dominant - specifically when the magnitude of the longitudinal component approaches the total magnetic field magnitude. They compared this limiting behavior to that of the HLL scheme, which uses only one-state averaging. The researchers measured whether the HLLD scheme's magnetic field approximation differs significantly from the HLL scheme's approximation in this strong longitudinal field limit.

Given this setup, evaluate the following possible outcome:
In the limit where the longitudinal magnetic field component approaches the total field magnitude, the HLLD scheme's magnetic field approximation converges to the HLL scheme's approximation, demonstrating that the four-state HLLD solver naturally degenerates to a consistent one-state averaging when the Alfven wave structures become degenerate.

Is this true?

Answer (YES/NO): NO